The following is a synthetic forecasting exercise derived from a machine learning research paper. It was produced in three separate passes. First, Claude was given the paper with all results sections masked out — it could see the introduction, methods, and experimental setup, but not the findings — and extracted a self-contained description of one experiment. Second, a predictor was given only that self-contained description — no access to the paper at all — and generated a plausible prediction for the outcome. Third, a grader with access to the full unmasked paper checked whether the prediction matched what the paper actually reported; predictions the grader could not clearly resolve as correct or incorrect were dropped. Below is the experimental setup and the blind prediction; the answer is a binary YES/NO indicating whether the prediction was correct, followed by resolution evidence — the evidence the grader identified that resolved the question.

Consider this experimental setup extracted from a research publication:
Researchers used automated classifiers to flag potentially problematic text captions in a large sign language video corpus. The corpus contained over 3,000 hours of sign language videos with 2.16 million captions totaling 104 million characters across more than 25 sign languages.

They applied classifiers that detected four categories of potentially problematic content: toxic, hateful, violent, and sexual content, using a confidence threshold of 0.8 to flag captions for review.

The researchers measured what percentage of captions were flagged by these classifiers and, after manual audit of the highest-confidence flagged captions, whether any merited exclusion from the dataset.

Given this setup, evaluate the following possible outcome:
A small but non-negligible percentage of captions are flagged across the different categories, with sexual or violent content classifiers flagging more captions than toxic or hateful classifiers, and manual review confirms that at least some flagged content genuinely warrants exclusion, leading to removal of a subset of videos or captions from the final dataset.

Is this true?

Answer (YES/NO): NO